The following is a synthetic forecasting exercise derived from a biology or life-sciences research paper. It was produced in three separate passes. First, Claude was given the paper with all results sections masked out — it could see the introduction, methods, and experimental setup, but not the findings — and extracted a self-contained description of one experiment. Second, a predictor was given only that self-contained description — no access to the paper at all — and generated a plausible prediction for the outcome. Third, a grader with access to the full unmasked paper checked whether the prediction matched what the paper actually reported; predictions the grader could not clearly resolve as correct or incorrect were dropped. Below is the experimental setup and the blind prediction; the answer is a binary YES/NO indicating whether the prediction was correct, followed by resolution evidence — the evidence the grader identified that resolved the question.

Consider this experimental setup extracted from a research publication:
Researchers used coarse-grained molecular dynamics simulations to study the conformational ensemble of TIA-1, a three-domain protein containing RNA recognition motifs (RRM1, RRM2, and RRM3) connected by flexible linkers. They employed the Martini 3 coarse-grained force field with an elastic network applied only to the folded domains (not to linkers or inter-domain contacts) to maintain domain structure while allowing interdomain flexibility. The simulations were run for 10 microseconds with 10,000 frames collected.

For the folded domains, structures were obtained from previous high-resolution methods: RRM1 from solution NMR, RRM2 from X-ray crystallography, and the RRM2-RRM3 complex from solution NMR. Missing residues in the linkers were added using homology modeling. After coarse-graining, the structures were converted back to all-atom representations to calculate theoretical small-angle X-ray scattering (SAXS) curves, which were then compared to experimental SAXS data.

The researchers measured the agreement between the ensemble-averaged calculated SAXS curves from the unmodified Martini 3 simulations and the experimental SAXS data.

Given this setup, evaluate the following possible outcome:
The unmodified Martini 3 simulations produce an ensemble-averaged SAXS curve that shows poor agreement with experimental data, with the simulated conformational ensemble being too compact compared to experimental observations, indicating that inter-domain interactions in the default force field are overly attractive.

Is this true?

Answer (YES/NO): YES